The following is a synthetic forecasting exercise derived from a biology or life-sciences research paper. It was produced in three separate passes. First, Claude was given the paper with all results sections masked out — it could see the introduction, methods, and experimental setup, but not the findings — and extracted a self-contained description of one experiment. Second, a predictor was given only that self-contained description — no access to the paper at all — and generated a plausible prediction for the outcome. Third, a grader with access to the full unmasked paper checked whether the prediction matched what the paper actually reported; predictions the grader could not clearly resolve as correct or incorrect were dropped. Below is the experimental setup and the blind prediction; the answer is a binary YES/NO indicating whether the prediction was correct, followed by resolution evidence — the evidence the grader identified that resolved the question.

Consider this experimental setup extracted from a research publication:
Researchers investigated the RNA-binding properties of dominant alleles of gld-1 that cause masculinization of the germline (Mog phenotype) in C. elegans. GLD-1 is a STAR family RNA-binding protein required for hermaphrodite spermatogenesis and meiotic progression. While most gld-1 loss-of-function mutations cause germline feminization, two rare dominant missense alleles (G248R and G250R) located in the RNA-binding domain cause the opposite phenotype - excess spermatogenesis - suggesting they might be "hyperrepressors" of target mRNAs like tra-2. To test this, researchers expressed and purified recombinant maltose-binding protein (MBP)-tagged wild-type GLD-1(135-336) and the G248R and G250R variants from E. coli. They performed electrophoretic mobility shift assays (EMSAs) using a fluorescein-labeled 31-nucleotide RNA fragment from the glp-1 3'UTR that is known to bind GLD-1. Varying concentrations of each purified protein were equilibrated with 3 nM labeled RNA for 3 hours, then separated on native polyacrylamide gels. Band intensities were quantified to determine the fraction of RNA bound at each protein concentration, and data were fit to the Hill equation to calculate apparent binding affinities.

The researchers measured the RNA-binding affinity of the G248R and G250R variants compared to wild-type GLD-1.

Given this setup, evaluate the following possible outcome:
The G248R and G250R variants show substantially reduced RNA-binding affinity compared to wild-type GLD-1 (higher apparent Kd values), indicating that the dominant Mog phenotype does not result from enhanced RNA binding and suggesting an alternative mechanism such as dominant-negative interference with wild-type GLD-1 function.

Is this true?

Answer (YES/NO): YES